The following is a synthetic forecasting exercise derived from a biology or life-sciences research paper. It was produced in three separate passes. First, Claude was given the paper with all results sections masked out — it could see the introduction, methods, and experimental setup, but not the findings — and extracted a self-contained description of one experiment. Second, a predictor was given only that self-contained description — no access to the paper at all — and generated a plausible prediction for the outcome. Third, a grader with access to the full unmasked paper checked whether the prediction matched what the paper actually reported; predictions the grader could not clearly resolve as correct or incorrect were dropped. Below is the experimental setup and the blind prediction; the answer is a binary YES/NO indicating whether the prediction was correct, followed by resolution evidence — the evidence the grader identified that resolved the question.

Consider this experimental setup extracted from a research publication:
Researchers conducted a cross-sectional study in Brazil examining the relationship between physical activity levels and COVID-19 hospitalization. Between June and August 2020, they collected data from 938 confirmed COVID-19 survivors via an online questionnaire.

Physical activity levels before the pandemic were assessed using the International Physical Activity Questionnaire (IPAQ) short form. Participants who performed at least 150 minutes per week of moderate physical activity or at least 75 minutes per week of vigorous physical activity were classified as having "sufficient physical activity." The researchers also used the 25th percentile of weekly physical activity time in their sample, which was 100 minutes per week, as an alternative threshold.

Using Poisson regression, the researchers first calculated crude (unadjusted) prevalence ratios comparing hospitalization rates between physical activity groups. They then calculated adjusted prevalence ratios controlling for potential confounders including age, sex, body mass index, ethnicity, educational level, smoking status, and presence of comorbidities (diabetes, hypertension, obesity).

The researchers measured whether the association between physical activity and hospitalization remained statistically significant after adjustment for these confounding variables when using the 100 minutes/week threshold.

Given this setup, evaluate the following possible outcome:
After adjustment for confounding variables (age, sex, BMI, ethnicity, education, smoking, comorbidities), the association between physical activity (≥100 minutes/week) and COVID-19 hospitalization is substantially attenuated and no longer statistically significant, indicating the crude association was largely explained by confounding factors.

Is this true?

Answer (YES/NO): YES